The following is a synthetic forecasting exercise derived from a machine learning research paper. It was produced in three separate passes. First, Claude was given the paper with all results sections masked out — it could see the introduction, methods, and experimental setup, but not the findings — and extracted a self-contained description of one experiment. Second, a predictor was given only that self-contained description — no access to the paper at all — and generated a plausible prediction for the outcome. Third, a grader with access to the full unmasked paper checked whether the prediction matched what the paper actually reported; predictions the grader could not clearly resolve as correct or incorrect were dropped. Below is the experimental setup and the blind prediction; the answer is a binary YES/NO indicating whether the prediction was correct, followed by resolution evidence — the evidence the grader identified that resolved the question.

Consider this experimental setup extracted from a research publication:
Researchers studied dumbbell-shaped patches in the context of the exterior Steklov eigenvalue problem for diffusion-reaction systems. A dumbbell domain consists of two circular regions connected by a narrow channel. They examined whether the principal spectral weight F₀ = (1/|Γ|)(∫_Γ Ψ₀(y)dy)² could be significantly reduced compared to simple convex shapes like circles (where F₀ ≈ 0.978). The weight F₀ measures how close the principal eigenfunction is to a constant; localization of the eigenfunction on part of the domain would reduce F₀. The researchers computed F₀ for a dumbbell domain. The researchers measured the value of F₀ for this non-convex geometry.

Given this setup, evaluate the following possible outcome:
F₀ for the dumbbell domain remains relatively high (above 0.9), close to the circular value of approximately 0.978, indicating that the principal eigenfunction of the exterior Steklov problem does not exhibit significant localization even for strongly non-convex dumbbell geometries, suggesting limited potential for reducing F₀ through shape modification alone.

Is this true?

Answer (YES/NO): NO